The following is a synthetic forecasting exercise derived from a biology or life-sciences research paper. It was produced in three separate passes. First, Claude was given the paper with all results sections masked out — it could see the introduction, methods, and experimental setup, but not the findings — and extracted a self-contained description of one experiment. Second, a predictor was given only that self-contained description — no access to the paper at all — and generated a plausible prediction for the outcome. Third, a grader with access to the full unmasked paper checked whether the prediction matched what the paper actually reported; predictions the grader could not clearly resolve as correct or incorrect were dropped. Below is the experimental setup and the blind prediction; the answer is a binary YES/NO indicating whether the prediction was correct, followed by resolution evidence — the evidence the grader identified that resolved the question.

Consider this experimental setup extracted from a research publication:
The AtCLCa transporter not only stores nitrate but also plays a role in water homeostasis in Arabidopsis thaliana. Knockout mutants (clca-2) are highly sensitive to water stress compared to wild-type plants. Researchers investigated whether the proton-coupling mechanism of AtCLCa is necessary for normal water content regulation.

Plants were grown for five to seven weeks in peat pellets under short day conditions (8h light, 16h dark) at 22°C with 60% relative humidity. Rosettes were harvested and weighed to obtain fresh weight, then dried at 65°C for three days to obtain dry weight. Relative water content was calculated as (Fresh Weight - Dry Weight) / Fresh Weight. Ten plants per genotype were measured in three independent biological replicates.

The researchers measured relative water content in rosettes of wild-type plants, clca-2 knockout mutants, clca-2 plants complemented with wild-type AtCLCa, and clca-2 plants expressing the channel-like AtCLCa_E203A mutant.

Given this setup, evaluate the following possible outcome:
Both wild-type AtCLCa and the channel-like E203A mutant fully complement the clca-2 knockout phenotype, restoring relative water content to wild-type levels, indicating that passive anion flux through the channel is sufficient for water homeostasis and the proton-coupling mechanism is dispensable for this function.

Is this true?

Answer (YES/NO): NO